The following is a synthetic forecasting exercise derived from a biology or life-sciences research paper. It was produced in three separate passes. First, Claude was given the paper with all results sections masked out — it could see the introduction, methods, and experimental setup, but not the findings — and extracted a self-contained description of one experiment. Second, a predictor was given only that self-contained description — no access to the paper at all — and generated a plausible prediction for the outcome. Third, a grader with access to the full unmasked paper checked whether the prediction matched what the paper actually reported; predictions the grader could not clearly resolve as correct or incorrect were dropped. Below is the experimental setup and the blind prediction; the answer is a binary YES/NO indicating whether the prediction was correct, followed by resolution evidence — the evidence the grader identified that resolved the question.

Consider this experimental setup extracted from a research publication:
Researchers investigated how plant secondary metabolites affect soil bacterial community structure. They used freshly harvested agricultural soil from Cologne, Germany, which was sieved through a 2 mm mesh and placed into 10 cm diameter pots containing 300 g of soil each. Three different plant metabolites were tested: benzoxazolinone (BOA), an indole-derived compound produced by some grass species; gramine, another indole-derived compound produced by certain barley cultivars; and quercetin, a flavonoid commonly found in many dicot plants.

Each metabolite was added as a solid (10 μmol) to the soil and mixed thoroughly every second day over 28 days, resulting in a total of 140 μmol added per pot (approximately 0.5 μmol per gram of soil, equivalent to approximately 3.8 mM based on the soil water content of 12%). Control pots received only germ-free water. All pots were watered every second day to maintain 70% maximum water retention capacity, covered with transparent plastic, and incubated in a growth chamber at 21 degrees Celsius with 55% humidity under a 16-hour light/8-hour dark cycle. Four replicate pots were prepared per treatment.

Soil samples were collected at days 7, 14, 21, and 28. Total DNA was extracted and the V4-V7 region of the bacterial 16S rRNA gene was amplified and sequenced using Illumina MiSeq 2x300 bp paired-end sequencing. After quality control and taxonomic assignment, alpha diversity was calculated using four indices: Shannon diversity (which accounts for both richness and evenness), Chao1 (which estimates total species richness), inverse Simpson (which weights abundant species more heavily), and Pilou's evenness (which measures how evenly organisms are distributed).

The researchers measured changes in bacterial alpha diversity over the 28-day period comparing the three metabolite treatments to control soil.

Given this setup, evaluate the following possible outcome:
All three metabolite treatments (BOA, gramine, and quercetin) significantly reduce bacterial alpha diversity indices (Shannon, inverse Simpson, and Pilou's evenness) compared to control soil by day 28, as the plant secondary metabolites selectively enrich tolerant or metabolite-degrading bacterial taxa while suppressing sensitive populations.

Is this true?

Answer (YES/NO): NO